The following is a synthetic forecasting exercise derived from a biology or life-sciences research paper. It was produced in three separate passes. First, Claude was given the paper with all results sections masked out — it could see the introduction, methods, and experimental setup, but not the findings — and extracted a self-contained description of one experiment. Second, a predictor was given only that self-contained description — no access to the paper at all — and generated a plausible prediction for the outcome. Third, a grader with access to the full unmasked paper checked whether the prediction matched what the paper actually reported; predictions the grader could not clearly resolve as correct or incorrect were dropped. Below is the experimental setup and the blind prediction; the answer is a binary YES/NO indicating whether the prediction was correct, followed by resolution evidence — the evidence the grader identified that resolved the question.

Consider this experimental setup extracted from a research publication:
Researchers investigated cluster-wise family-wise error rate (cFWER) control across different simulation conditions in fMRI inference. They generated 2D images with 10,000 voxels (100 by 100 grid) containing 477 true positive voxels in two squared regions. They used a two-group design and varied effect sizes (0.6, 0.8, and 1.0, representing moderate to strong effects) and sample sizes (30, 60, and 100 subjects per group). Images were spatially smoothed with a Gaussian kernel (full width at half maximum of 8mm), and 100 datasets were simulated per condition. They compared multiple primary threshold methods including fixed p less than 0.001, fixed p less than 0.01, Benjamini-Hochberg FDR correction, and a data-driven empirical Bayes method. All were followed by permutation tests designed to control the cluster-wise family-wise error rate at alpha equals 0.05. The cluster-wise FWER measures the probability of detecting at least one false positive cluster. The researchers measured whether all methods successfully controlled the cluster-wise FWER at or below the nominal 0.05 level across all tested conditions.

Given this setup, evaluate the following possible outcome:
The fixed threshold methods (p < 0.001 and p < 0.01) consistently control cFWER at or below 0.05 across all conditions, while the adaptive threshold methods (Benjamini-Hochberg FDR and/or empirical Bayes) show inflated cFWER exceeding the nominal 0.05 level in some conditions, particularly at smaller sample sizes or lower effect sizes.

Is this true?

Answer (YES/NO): NO